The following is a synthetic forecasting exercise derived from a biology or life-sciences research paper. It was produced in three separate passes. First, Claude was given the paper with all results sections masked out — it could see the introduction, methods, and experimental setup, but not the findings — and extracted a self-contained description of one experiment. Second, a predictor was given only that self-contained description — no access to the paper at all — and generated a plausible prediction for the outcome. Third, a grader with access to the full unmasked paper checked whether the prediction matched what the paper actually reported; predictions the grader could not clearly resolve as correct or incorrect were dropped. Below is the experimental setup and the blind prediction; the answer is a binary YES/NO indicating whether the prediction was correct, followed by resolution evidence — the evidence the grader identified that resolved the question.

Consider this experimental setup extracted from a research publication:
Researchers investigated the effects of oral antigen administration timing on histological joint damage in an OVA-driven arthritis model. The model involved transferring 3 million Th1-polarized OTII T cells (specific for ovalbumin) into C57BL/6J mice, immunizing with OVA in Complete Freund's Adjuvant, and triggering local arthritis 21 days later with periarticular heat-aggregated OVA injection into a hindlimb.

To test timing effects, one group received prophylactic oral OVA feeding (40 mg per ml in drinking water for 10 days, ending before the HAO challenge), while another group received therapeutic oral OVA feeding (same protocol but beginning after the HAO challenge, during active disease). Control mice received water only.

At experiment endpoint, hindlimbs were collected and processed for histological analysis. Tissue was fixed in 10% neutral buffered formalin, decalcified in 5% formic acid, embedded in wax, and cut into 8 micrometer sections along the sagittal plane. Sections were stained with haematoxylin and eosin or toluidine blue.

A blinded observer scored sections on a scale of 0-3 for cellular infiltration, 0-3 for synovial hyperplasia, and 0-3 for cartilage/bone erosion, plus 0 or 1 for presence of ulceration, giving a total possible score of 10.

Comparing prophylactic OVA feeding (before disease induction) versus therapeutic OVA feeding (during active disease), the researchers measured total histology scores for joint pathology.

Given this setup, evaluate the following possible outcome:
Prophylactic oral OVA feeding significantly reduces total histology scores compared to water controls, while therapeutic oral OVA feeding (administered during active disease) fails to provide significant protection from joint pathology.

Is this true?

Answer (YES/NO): YES